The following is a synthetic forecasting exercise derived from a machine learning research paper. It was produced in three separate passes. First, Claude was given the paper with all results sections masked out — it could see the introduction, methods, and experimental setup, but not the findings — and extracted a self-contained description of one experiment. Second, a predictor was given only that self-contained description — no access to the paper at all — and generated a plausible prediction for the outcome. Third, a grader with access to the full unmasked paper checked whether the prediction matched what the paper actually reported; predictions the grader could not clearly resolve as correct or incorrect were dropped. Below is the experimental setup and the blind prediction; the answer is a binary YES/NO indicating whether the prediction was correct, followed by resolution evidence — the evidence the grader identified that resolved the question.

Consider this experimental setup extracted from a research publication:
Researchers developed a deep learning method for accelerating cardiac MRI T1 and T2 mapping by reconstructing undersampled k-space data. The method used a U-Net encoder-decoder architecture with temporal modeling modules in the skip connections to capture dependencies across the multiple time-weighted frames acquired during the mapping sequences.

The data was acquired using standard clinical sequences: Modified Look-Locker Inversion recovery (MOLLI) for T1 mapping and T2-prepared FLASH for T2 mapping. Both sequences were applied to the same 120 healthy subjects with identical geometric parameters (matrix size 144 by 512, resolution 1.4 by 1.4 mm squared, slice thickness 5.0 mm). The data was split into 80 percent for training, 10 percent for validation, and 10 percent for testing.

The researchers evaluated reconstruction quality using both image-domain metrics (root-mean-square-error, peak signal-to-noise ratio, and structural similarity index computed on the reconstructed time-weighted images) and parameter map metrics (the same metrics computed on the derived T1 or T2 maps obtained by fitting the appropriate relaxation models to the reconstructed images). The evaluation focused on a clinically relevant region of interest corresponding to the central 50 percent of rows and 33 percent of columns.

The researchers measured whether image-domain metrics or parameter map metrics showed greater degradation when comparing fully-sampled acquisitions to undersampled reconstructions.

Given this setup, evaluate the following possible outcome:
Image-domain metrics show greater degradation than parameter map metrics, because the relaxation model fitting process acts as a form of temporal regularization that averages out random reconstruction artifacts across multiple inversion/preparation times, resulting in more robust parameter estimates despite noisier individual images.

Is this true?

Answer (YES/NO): NO